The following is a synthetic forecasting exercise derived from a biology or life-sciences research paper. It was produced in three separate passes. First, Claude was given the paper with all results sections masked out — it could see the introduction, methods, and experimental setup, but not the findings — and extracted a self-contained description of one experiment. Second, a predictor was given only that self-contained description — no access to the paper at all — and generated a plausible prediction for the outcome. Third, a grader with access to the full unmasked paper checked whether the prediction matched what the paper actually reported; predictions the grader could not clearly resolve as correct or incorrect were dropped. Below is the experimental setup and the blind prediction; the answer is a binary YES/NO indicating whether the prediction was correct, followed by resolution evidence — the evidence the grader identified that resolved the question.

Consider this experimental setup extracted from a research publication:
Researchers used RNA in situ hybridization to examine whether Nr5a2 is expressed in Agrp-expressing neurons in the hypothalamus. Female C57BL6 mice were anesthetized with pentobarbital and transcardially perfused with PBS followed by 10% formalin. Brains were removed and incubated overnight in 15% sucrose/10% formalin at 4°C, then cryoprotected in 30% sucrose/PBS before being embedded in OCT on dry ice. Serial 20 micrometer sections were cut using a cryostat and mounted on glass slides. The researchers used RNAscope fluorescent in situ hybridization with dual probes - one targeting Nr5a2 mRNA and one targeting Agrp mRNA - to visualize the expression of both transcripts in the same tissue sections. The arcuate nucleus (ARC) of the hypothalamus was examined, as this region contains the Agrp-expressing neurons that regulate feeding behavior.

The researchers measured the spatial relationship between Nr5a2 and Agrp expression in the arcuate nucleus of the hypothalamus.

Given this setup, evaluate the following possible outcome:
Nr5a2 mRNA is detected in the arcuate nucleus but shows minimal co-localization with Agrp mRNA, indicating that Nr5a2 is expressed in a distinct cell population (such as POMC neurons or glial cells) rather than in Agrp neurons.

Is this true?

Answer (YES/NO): NO